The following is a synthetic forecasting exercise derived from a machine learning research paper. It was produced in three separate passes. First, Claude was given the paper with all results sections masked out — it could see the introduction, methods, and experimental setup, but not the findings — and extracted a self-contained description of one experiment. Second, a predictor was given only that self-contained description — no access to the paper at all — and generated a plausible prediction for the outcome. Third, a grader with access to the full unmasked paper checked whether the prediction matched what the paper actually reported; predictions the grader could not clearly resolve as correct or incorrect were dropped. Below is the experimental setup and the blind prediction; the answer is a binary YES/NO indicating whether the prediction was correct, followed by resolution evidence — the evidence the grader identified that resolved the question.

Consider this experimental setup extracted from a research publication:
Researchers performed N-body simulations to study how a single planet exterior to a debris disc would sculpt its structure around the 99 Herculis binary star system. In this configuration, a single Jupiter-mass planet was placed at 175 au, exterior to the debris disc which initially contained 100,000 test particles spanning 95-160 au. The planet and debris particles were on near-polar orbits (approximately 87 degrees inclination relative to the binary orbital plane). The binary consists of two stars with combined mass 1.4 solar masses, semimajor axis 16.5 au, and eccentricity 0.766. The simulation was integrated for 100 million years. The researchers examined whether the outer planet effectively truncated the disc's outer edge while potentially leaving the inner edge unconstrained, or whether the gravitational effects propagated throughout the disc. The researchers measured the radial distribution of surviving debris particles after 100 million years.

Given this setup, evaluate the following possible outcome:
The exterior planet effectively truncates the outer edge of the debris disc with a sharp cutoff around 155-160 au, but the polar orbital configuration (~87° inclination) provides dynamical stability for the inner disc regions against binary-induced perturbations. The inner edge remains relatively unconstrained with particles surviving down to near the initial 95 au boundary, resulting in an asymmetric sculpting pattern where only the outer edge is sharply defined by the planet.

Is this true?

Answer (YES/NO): NO